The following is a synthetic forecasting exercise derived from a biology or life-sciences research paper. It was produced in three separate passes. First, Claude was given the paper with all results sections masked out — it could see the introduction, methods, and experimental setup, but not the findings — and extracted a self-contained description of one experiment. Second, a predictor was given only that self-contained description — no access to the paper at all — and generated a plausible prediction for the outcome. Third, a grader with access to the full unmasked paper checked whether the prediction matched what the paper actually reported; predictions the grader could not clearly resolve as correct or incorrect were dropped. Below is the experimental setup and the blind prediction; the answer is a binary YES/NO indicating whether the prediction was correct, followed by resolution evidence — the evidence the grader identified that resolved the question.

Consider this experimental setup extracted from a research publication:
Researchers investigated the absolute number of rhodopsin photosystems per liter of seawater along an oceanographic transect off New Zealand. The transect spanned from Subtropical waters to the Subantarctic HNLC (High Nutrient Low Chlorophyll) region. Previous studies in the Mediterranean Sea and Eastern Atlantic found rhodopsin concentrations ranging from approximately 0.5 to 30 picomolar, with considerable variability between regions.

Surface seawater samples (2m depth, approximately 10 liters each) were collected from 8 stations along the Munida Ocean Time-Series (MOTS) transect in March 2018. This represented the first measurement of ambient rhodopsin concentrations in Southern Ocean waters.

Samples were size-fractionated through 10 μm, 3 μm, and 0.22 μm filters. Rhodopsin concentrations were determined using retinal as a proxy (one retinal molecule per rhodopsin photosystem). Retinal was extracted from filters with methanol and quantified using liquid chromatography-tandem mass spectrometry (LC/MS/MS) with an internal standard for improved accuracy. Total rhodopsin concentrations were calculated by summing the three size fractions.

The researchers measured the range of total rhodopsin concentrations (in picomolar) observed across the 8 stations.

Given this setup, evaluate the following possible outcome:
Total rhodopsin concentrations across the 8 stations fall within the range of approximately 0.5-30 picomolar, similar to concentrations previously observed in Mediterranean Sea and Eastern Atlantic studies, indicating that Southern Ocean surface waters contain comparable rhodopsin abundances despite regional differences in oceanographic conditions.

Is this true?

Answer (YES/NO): YES